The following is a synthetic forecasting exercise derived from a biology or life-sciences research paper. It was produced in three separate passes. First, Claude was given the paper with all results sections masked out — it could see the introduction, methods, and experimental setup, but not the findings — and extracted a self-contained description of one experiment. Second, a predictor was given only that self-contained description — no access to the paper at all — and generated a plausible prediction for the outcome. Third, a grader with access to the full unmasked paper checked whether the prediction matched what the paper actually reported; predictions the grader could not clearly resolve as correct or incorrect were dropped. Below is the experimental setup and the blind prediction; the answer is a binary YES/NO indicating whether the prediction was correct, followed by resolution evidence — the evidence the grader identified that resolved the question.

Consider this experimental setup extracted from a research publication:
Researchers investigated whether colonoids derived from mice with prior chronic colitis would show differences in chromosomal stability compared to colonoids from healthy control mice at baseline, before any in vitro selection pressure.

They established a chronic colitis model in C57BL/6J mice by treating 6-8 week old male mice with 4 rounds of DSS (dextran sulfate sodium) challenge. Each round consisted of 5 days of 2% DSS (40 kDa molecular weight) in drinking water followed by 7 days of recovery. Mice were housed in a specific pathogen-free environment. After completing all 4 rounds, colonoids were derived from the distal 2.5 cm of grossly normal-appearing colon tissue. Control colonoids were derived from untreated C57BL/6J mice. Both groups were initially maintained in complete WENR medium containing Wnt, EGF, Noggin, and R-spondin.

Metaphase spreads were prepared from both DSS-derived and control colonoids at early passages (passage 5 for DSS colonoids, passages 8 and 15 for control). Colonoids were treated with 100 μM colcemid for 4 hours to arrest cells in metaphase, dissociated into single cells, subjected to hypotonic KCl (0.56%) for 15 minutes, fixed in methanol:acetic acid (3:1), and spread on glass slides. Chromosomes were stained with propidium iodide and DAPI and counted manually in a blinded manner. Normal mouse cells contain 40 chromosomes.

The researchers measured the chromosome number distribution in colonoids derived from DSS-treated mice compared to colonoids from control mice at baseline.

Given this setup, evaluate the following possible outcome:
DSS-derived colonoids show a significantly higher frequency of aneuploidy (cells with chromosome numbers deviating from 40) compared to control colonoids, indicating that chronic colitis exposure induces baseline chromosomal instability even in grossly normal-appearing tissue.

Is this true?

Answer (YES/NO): NO